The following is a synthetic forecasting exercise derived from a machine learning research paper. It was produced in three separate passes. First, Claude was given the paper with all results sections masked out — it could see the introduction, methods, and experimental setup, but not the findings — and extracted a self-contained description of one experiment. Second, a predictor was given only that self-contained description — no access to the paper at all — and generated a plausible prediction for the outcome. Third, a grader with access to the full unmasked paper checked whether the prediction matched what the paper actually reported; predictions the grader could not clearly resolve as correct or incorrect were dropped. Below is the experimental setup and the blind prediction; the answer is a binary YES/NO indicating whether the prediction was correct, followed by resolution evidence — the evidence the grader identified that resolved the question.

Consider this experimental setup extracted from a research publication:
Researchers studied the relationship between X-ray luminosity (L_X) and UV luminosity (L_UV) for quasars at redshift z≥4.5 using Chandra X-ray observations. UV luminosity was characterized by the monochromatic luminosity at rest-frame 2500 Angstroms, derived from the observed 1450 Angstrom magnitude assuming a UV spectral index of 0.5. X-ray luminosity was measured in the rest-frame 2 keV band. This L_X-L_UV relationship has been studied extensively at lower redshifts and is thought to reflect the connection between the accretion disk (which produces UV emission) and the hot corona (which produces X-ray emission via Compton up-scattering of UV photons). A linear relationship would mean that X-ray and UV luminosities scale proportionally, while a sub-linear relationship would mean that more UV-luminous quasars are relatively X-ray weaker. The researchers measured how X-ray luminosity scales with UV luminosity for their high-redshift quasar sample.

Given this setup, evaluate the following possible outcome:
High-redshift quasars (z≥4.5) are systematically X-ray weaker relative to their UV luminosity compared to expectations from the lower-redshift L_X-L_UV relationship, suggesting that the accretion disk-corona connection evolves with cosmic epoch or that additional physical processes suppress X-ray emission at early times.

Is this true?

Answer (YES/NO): NO